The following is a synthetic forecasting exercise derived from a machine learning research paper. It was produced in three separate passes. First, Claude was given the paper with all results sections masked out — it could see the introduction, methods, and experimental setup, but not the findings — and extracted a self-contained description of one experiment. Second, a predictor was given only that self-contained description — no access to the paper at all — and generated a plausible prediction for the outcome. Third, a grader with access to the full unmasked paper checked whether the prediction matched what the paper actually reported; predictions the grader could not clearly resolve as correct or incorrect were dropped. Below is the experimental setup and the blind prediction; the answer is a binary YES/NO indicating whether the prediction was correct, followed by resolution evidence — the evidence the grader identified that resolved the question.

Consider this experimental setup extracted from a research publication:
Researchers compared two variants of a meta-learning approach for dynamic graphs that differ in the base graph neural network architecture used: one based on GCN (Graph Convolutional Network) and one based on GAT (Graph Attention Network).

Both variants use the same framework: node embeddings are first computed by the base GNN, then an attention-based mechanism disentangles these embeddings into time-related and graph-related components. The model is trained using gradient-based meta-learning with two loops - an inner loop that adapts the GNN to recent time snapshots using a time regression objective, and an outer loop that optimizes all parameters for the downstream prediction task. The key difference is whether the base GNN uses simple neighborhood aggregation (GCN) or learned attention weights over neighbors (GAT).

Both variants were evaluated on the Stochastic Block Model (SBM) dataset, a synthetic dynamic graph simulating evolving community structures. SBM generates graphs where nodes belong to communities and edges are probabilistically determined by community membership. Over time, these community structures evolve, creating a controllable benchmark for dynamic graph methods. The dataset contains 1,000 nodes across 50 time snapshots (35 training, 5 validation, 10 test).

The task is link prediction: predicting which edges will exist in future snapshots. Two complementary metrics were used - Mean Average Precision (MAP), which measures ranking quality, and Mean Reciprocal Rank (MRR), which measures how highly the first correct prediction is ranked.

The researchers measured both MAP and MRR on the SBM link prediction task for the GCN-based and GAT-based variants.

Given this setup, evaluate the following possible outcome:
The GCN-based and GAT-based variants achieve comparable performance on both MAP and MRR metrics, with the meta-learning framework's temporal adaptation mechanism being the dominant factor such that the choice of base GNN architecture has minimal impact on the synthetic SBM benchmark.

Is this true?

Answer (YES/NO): NO